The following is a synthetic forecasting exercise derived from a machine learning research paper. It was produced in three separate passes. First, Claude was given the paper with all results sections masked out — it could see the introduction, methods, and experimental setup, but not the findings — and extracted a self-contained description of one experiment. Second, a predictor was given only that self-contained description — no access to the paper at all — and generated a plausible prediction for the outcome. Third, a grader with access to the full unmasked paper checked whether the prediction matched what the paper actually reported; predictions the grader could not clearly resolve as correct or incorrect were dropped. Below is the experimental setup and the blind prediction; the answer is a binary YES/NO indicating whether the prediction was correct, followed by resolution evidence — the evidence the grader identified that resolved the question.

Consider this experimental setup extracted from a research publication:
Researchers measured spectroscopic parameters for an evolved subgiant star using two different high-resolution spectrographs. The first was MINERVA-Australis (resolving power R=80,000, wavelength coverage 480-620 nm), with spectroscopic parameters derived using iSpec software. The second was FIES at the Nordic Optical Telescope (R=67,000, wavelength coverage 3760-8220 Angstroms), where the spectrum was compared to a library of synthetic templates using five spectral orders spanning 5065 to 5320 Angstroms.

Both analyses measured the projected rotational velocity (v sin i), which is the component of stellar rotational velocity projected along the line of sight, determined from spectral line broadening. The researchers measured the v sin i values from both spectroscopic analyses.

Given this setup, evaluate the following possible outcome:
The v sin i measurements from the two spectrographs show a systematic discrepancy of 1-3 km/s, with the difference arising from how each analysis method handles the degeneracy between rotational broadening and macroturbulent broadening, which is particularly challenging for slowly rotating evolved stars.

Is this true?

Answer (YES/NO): NO